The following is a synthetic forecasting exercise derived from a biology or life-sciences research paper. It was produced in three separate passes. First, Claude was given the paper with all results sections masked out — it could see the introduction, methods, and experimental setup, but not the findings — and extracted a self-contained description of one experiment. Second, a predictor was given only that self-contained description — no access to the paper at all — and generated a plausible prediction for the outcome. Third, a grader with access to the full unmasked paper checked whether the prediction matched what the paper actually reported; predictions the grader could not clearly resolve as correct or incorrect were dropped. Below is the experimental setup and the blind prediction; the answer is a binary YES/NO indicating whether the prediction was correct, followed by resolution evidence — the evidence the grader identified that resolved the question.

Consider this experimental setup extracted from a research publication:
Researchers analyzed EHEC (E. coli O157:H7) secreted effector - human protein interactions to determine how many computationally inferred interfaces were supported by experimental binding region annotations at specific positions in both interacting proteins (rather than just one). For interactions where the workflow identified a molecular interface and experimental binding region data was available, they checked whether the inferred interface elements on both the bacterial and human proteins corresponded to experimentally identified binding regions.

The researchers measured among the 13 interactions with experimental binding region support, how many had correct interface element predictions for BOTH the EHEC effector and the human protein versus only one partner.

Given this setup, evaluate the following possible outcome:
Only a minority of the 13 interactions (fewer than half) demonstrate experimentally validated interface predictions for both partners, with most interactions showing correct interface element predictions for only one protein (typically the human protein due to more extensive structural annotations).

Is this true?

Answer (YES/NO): NO